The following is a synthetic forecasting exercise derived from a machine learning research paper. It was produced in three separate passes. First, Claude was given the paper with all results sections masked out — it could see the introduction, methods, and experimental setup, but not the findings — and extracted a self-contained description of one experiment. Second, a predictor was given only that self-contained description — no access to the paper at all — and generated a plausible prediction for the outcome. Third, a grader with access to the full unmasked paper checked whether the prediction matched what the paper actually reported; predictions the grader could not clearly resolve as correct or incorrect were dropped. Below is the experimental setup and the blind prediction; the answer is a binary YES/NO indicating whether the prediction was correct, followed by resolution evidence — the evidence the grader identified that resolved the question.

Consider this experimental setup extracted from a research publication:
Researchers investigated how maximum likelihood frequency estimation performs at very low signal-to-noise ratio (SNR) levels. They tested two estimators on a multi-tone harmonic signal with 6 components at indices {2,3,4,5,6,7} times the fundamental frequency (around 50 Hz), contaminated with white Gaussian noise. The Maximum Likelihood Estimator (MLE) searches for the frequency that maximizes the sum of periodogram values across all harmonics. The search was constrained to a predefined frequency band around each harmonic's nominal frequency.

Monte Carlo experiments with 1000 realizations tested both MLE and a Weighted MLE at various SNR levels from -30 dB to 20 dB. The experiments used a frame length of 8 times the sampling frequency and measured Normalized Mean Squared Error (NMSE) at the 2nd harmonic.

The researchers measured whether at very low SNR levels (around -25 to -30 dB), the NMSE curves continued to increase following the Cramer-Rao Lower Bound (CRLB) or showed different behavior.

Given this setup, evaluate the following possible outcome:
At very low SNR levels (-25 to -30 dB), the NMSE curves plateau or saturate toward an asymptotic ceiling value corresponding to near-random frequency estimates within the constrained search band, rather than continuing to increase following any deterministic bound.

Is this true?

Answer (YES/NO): YES